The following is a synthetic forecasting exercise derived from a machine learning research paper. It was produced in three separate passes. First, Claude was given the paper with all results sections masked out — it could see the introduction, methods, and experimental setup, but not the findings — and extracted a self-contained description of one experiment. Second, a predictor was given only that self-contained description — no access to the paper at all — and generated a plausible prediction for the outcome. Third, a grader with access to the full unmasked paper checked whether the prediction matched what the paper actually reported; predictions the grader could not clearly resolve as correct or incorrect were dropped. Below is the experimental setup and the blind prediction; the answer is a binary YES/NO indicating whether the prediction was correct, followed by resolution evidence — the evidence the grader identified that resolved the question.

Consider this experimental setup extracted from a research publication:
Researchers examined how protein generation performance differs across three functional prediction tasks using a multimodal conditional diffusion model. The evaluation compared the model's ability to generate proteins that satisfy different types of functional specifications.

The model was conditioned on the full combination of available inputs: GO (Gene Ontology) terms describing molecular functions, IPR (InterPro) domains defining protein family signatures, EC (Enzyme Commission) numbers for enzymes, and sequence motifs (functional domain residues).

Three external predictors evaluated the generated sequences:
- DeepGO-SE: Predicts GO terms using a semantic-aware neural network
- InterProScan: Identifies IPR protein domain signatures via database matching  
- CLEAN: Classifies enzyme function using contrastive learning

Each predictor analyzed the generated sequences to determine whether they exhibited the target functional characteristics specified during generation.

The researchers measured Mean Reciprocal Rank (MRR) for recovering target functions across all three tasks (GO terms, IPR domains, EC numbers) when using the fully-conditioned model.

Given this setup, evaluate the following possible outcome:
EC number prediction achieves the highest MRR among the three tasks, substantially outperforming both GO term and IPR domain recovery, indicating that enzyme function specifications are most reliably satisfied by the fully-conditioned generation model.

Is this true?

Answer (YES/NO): NO